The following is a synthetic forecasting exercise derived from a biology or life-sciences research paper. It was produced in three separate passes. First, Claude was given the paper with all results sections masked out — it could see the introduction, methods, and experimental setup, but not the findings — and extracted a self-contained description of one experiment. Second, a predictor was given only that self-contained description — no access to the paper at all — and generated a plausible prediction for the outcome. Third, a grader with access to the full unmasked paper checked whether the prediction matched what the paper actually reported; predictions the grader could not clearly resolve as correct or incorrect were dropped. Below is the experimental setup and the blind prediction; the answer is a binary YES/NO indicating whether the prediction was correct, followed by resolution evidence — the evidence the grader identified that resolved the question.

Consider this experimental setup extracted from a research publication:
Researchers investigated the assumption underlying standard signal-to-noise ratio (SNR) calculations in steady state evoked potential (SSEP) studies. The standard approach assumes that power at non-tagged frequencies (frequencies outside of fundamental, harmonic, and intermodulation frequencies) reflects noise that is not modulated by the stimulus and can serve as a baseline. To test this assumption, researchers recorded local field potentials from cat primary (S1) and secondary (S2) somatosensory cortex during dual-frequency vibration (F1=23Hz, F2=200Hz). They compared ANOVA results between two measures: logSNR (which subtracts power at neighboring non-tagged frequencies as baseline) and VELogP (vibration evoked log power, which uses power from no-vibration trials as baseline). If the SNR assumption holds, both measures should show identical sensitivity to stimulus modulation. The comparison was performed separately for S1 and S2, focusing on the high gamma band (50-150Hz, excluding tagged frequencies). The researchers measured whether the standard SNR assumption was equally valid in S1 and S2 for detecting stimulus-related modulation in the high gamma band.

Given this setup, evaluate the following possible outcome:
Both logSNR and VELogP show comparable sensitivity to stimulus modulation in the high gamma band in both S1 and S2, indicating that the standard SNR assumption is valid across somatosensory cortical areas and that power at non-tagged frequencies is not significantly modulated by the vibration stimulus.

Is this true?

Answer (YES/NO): NO